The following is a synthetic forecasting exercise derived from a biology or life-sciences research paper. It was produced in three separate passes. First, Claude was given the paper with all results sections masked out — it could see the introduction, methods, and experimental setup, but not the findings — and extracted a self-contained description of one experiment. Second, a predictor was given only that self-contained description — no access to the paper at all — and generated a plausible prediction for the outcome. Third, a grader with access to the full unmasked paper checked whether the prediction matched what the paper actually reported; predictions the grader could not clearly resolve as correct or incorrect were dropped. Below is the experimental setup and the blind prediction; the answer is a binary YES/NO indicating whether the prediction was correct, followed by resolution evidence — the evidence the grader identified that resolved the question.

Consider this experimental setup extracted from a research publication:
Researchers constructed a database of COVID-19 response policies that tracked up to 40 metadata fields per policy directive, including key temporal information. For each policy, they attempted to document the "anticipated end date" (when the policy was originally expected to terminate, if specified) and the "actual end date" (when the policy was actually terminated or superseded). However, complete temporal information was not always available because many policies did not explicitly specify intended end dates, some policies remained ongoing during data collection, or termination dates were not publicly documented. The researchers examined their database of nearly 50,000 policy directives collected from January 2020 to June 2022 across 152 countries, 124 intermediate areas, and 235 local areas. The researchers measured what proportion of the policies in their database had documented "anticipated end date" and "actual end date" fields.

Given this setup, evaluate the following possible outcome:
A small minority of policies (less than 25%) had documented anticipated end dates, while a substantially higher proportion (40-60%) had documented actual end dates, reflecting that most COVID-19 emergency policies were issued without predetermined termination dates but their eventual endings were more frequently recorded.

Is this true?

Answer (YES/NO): NO